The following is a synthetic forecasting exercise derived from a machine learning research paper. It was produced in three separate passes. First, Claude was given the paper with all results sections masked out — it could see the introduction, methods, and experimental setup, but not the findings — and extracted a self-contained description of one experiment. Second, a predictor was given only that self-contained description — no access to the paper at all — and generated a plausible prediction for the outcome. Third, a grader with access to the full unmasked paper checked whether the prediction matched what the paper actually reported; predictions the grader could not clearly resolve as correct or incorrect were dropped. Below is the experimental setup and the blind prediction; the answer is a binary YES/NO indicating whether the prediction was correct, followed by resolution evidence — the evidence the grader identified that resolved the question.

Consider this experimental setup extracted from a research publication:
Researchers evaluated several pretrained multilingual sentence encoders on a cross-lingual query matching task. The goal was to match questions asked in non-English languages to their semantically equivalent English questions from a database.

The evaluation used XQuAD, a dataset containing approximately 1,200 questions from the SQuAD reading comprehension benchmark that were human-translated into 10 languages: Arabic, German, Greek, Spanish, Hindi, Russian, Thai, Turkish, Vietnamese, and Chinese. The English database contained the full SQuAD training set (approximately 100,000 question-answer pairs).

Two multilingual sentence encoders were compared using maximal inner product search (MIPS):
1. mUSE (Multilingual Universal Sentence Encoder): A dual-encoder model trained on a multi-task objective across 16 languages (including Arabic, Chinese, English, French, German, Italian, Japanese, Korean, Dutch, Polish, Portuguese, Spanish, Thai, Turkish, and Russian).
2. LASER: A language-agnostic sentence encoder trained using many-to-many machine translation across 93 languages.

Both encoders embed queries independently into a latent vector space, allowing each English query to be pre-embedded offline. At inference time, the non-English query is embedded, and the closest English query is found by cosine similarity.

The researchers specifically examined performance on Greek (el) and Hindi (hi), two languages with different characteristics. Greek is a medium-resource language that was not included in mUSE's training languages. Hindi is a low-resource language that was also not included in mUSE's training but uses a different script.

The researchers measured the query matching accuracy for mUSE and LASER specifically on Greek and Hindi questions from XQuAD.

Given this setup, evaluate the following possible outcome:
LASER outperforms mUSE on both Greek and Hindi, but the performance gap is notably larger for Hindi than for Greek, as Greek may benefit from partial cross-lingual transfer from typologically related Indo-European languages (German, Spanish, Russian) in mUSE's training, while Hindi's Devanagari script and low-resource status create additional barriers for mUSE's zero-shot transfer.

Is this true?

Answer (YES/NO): NO